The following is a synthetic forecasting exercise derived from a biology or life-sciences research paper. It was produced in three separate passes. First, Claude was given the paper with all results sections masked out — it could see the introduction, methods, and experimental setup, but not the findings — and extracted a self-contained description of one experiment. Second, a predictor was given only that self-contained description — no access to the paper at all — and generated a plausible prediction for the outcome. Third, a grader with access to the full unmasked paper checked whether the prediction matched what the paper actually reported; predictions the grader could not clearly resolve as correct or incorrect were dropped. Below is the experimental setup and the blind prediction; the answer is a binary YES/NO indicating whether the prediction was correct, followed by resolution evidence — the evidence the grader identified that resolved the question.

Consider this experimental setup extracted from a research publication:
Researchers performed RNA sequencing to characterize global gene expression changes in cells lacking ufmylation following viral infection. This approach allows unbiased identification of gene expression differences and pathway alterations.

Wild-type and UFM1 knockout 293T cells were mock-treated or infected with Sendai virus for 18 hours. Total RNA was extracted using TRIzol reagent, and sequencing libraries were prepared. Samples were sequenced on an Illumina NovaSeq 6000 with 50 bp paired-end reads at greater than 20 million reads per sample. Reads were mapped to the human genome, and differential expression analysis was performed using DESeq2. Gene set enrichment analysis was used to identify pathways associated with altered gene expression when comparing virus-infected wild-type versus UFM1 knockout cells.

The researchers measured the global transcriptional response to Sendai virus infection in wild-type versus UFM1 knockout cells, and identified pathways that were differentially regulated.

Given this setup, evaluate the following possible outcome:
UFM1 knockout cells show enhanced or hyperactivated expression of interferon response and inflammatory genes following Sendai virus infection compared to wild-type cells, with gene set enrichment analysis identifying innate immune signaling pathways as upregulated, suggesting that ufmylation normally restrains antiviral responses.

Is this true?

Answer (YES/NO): NO